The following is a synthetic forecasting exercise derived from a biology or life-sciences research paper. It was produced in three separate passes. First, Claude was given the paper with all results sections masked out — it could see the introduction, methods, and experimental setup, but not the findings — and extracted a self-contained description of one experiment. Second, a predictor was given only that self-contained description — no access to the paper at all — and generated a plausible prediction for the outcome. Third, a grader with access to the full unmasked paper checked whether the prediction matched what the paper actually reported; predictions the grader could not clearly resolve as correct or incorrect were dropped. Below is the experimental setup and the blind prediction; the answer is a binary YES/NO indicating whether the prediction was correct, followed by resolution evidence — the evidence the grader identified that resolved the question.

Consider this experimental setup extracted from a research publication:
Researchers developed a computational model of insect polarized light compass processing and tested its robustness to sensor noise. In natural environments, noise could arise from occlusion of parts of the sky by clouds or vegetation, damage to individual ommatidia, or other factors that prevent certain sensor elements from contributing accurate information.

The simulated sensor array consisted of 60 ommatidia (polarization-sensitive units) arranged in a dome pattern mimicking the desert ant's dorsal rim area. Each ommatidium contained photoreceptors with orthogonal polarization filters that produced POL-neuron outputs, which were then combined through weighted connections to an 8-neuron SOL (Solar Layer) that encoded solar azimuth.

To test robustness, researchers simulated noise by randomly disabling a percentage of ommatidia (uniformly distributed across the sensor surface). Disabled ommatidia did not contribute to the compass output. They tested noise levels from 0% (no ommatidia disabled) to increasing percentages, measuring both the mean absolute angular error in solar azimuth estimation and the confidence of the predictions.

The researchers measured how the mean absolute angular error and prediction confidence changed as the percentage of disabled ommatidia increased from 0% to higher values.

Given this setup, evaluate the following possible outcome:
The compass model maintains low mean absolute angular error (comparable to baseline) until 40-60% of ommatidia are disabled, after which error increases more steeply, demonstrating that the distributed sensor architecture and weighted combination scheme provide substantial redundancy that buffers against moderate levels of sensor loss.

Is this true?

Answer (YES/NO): NO